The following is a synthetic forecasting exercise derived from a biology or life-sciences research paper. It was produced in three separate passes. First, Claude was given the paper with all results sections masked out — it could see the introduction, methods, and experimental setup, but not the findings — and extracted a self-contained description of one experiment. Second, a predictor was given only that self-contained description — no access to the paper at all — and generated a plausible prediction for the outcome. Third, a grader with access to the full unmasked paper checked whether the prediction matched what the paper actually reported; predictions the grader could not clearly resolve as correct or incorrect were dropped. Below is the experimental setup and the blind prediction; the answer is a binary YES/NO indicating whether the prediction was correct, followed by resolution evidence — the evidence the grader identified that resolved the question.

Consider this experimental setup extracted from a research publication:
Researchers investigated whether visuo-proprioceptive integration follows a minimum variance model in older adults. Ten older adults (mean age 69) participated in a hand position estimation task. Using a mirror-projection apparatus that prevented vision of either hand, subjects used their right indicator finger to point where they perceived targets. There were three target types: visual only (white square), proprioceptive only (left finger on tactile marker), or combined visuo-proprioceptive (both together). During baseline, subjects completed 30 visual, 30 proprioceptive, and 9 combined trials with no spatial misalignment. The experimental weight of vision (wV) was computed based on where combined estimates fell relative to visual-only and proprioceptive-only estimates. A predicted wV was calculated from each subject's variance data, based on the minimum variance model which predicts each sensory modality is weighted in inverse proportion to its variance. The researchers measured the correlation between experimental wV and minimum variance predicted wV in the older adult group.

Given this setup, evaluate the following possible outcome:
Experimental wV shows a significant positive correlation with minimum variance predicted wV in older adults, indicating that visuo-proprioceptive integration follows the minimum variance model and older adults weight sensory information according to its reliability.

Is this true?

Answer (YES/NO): YES